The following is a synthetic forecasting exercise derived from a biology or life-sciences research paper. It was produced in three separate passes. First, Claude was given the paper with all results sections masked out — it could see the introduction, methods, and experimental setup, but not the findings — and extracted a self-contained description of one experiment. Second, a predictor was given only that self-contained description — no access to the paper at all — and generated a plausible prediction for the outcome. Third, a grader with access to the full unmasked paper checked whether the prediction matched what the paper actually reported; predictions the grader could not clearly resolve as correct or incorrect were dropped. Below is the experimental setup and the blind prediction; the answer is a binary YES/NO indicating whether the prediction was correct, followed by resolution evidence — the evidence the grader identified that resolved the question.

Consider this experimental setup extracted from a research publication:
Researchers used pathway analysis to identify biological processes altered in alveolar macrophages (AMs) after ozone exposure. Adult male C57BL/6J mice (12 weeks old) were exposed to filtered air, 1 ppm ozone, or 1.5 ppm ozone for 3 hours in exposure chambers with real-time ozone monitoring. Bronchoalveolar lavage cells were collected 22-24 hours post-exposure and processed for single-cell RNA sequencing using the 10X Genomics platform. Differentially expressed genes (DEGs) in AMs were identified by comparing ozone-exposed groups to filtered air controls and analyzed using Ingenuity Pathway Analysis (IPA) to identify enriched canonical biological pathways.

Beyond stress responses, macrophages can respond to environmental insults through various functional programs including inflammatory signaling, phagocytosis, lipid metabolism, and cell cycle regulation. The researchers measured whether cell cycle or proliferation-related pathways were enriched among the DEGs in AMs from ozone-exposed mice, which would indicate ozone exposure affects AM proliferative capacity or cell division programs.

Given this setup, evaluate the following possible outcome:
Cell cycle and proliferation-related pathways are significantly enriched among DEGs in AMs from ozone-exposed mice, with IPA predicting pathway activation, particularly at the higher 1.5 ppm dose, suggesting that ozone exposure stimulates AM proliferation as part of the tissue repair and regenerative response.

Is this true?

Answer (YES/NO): YES